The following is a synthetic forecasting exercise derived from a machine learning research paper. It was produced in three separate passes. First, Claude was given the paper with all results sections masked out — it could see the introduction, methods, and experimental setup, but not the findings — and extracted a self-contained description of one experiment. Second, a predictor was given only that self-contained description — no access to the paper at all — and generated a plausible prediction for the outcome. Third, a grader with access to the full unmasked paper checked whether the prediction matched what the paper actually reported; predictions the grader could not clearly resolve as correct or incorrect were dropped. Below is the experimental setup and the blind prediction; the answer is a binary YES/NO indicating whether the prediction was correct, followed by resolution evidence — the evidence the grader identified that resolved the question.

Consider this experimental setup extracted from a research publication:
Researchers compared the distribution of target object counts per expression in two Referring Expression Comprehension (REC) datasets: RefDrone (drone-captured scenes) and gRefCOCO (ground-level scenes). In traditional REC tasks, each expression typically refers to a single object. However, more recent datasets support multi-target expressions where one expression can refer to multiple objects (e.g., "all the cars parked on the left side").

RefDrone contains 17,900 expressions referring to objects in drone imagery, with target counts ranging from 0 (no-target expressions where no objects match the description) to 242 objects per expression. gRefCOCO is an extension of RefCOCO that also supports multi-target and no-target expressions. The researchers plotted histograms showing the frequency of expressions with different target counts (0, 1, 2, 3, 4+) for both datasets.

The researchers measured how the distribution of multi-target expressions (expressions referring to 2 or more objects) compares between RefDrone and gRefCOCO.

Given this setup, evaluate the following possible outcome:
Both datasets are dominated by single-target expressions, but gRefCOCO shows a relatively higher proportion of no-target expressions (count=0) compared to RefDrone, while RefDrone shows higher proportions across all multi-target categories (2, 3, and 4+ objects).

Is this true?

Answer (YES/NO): NO